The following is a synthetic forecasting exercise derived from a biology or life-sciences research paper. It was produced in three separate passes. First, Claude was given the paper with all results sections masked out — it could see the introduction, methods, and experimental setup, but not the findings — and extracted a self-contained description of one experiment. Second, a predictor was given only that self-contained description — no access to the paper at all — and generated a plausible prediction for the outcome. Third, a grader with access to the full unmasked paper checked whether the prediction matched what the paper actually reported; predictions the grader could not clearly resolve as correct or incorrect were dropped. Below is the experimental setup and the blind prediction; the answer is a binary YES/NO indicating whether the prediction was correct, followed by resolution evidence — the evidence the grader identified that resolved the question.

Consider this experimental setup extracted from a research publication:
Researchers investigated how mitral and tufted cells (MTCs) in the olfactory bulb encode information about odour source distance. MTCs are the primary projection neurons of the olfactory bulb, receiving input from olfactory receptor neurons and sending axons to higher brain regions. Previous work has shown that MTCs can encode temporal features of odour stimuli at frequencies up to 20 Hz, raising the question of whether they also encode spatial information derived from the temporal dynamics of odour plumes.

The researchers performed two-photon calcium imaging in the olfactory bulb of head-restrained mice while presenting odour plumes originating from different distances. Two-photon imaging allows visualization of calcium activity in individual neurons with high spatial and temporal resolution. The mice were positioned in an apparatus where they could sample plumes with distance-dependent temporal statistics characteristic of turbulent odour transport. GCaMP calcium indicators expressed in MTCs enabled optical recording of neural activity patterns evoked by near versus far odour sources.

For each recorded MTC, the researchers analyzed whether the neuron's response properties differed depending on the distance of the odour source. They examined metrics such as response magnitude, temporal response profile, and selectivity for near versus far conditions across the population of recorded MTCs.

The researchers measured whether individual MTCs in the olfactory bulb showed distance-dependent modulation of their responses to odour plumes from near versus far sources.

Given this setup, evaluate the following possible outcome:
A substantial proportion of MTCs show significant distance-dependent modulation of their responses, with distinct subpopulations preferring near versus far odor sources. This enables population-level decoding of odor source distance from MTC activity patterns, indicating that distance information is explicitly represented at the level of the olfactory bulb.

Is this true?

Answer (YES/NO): NO